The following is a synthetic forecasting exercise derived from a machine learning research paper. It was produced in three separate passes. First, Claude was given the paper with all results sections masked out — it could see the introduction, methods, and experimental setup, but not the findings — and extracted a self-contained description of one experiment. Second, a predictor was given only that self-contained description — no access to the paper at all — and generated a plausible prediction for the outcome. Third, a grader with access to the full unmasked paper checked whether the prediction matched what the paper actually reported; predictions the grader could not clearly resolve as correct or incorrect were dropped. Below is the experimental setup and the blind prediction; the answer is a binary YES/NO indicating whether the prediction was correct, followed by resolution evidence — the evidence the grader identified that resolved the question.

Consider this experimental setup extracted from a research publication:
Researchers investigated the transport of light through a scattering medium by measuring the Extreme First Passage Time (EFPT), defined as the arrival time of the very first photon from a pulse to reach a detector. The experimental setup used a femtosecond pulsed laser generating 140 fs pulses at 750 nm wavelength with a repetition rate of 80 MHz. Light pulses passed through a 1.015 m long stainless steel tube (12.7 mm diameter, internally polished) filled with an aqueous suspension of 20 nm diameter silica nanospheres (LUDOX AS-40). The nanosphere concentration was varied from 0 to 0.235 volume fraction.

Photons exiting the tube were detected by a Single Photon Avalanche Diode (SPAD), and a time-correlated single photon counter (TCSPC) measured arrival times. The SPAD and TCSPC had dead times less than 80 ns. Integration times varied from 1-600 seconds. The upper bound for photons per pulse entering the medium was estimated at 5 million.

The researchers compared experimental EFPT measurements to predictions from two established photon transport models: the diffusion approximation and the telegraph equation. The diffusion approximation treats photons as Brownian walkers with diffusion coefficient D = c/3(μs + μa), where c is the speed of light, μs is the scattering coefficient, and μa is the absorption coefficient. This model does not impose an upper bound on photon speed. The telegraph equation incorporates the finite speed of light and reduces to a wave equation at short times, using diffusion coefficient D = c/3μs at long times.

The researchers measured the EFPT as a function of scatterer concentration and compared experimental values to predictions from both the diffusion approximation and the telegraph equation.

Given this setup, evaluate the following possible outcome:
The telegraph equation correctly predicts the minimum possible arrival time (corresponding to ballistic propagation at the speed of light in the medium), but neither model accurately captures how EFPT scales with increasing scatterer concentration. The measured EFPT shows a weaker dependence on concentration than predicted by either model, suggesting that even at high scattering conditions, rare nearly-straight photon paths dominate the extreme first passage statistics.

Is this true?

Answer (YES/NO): YES